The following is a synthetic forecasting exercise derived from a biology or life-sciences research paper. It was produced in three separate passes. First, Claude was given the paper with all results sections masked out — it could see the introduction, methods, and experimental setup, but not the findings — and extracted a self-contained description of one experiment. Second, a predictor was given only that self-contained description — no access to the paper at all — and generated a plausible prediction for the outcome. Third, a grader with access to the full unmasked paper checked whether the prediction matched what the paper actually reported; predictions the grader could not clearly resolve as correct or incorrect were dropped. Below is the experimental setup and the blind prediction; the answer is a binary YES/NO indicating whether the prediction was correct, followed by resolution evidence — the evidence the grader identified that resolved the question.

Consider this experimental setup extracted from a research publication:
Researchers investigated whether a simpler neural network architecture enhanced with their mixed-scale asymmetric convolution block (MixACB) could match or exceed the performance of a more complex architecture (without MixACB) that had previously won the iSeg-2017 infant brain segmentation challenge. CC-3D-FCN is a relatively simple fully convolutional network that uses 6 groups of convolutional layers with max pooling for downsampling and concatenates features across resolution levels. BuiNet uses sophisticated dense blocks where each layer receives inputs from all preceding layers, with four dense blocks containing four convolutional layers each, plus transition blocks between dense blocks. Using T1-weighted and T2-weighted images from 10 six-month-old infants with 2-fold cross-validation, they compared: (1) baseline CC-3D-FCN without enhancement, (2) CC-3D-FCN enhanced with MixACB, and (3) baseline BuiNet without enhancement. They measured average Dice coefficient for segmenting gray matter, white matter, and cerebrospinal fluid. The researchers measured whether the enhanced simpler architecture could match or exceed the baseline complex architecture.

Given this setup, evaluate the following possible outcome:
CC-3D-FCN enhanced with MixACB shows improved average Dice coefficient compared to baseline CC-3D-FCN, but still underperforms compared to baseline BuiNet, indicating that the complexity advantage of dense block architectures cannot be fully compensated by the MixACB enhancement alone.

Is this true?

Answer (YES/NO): NO